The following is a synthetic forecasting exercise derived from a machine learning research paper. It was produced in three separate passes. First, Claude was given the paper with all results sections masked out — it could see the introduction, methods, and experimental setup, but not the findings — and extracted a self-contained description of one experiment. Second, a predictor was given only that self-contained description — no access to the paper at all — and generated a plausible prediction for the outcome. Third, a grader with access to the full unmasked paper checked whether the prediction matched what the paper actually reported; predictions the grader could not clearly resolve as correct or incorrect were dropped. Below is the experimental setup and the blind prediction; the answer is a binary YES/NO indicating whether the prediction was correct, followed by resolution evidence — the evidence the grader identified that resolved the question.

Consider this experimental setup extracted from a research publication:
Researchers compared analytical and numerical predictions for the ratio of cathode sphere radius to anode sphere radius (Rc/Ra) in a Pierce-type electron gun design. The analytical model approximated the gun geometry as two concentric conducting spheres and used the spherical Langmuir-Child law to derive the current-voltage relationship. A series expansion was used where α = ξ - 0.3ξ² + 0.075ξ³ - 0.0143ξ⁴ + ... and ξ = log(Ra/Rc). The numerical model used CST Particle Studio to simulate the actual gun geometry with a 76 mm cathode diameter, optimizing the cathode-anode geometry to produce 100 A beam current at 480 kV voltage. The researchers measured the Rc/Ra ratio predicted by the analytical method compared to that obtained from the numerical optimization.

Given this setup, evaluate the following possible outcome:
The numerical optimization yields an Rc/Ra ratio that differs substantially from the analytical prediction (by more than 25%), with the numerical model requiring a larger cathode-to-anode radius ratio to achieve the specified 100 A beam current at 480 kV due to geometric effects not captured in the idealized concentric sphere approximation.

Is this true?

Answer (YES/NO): NO